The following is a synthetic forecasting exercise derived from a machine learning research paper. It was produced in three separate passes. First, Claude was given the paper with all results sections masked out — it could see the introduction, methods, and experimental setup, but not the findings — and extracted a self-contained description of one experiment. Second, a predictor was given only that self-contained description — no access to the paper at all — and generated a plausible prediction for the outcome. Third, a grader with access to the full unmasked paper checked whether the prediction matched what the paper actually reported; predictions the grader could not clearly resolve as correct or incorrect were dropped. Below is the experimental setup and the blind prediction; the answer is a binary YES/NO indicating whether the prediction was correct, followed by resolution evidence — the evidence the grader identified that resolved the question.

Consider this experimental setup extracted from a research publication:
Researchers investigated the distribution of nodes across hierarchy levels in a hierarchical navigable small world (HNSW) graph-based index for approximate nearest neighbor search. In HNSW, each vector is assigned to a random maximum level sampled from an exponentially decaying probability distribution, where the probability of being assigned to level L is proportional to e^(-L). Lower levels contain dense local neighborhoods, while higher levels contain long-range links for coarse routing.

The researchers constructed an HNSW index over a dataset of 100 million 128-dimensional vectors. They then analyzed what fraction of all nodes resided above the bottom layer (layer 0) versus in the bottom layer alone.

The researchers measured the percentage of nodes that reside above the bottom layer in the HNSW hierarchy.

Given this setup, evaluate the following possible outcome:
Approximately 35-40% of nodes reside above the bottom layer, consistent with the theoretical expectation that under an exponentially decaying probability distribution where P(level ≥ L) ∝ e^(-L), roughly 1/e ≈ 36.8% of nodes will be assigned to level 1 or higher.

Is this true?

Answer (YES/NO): NO